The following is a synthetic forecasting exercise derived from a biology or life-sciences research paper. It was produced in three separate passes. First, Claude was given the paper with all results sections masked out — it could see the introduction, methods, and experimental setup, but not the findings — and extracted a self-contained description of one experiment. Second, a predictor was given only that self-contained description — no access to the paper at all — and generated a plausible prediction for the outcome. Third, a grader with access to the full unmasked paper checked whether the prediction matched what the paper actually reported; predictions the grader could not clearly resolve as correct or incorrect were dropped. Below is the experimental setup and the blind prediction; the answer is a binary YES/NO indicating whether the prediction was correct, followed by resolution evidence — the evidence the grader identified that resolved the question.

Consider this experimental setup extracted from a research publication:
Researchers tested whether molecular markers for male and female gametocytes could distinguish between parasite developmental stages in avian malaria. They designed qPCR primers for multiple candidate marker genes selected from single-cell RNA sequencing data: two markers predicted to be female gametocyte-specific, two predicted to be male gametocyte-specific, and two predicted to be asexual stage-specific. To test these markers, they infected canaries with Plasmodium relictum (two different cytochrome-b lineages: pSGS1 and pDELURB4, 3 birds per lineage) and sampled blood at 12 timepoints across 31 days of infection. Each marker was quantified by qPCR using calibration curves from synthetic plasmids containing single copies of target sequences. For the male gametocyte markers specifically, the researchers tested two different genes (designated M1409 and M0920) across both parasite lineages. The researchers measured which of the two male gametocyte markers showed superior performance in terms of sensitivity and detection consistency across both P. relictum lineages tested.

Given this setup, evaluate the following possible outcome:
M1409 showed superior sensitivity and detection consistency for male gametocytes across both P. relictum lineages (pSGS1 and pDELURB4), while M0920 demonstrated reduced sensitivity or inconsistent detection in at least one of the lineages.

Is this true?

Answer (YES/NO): YES